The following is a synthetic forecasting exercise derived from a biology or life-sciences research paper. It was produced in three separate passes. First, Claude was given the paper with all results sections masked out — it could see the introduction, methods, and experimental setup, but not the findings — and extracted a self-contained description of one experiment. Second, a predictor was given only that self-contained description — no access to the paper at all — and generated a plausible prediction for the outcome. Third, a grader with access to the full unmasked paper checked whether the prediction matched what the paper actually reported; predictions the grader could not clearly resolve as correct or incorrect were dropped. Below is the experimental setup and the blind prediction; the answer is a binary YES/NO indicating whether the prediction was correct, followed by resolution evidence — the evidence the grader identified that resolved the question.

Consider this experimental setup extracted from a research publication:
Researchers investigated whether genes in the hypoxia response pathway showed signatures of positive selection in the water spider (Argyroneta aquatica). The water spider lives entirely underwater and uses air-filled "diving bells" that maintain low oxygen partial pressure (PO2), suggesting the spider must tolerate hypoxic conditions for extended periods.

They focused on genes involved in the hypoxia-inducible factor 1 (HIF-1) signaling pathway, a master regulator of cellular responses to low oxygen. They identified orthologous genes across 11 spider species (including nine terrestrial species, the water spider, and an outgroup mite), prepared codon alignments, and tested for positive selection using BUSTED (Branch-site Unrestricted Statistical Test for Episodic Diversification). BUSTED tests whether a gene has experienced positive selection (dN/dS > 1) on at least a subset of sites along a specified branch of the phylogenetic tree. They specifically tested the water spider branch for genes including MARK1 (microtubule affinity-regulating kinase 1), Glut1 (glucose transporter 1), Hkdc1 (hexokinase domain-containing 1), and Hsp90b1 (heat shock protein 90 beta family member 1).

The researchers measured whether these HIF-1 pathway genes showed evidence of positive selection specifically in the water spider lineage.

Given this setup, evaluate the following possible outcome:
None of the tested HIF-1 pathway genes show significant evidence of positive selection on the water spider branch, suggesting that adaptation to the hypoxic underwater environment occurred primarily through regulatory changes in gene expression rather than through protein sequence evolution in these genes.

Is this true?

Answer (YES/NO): NO